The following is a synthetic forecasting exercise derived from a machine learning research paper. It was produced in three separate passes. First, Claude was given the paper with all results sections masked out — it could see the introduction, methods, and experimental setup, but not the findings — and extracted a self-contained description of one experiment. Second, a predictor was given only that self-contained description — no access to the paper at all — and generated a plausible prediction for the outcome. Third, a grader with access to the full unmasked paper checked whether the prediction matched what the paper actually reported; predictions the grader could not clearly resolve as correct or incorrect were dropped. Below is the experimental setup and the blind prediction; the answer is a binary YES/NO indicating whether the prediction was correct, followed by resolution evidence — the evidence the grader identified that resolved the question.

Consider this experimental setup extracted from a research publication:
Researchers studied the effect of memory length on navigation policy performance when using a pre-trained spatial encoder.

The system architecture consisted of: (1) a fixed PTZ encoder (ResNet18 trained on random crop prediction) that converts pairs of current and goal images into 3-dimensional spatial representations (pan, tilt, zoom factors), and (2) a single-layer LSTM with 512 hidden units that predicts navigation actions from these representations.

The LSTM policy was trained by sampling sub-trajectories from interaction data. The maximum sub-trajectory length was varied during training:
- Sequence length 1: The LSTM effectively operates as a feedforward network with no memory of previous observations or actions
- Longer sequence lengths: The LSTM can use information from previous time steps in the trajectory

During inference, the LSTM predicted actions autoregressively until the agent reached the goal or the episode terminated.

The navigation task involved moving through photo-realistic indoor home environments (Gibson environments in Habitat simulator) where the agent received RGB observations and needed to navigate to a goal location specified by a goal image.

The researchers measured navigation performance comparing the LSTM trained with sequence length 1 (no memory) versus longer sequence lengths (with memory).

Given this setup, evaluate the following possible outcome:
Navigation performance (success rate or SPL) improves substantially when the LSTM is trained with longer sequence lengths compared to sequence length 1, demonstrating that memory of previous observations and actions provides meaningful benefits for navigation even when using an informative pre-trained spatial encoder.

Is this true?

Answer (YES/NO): NO